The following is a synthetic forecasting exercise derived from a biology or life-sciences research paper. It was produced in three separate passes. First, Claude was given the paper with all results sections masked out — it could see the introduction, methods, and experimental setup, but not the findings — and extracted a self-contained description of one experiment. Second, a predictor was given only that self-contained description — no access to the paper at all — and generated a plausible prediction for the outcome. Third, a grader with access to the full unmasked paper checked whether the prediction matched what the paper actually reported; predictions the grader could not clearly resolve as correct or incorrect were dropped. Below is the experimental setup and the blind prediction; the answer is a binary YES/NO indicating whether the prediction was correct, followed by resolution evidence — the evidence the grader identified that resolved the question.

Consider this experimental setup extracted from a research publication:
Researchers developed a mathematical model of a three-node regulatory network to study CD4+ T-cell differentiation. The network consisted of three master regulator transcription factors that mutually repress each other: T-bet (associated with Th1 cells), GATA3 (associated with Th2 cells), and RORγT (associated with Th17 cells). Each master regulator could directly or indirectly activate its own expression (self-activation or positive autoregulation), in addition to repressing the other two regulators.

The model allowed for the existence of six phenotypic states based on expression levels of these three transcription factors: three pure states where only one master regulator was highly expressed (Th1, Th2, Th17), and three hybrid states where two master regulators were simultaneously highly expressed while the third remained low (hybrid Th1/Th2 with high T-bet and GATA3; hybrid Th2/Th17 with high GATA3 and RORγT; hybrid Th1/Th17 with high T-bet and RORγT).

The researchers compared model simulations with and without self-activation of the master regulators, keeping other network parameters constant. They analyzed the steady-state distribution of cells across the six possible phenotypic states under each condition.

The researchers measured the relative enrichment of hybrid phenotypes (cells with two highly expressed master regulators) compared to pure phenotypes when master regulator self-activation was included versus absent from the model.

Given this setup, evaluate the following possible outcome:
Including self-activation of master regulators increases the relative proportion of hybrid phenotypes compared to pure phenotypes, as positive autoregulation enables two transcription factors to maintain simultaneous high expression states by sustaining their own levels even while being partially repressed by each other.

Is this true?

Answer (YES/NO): YES